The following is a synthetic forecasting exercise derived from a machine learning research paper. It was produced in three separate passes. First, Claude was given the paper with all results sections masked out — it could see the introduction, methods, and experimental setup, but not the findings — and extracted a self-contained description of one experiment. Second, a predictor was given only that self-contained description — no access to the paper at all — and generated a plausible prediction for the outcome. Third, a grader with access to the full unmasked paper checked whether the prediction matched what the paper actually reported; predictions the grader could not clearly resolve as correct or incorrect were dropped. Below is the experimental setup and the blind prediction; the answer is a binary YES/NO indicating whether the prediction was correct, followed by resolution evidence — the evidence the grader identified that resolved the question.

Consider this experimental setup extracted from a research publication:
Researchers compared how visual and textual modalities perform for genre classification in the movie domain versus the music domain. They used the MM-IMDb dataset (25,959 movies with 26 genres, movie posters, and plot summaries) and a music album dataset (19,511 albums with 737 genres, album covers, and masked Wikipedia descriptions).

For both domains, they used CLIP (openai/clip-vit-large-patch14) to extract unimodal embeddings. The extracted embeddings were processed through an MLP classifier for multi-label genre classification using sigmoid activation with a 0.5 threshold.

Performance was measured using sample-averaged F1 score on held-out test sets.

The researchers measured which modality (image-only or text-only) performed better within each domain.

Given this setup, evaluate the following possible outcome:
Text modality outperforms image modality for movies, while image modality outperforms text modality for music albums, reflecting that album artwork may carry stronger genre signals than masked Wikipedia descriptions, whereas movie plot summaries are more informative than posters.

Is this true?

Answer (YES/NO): NO